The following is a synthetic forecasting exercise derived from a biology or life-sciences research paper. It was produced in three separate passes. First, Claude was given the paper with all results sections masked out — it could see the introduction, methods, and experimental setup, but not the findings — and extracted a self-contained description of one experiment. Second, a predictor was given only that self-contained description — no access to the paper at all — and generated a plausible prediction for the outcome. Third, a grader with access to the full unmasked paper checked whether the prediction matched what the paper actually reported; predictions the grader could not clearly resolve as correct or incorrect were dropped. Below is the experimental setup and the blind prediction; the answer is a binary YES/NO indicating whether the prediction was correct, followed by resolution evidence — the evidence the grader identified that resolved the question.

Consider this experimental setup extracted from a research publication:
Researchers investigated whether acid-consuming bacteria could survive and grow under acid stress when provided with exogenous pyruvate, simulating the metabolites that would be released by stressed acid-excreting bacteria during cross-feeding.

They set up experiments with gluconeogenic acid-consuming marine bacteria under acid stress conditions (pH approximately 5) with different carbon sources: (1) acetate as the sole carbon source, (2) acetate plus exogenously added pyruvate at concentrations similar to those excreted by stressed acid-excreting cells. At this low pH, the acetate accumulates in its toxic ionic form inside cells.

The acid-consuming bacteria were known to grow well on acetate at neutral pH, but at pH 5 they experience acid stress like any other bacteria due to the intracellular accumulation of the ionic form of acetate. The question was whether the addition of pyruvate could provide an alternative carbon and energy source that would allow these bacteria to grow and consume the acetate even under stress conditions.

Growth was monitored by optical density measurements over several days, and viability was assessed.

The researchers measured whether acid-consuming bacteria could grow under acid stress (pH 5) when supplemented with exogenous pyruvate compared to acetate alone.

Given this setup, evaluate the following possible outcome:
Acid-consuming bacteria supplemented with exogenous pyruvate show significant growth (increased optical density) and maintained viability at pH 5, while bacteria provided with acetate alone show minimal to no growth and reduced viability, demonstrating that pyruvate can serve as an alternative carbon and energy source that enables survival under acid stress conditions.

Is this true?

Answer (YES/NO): NO